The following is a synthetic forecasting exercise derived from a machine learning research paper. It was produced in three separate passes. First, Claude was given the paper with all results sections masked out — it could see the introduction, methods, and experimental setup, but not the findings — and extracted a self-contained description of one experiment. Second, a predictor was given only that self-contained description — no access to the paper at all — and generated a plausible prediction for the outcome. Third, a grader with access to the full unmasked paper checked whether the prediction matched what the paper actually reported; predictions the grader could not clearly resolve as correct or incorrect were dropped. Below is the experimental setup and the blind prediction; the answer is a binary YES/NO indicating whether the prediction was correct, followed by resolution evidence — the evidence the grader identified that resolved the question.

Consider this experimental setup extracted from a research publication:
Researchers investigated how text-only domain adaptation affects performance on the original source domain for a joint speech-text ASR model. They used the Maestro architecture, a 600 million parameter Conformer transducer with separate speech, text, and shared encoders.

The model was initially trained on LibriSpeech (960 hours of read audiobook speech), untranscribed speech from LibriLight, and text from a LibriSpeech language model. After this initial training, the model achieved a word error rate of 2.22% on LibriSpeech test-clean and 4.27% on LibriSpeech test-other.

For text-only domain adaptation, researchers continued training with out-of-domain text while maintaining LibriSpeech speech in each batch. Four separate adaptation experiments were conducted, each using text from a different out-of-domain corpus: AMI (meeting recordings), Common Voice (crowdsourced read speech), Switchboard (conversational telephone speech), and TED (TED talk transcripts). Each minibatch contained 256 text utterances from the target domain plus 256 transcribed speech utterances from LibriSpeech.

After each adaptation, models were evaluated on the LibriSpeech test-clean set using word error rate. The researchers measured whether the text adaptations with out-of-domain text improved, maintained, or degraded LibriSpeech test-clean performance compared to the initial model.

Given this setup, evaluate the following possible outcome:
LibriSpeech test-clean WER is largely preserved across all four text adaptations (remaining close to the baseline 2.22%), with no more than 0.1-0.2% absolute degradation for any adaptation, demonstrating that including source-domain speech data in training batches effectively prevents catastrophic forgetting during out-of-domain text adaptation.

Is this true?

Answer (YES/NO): NO